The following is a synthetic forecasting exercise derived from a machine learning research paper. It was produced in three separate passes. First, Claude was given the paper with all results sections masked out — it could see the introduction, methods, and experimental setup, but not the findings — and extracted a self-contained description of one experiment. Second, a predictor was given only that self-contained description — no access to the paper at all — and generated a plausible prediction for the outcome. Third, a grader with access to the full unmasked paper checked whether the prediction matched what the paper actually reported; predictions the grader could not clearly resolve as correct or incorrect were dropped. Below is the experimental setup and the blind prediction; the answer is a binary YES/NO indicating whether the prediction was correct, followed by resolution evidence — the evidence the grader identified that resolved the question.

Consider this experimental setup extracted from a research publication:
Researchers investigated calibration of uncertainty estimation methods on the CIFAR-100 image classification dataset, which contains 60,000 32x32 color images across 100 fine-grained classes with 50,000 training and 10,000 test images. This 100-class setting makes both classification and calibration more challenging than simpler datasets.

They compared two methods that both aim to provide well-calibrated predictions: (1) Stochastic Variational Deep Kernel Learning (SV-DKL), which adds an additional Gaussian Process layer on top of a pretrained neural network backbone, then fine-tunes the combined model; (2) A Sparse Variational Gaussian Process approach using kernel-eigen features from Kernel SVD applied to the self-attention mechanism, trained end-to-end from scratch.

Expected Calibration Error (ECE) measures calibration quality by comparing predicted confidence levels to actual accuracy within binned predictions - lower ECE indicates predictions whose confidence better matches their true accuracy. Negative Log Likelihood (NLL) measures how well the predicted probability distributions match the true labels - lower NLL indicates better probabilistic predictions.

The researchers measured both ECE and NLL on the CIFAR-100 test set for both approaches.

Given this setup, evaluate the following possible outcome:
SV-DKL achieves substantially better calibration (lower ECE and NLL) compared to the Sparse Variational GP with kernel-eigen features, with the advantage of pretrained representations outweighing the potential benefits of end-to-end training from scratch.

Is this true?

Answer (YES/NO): YES